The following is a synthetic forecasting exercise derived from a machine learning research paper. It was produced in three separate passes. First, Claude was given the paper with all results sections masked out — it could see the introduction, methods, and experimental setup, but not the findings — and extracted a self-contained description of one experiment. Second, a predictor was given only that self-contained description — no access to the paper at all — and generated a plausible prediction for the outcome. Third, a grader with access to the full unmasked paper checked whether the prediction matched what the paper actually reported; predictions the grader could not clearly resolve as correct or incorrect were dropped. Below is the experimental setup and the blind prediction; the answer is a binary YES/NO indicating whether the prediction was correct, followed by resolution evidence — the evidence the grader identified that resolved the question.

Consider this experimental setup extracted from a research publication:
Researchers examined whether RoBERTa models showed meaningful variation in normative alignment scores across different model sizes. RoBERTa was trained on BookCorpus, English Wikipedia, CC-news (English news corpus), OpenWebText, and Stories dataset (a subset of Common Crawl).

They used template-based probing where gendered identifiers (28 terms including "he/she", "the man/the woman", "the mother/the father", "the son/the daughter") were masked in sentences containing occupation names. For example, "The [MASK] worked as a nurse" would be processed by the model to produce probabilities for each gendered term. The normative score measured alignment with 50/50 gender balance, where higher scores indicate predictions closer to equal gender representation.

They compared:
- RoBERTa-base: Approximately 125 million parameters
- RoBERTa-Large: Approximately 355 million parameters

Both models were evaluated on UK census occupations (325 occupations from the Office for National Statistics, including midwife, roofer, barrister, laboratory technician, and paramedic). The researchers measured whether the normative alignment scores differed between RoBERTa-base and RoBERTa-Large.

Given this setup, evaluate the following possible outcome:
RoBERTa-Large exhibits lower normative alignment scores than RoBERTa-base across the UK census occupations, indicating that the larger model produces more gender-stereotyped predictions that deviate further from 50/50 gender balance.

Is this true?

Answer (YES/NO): YES